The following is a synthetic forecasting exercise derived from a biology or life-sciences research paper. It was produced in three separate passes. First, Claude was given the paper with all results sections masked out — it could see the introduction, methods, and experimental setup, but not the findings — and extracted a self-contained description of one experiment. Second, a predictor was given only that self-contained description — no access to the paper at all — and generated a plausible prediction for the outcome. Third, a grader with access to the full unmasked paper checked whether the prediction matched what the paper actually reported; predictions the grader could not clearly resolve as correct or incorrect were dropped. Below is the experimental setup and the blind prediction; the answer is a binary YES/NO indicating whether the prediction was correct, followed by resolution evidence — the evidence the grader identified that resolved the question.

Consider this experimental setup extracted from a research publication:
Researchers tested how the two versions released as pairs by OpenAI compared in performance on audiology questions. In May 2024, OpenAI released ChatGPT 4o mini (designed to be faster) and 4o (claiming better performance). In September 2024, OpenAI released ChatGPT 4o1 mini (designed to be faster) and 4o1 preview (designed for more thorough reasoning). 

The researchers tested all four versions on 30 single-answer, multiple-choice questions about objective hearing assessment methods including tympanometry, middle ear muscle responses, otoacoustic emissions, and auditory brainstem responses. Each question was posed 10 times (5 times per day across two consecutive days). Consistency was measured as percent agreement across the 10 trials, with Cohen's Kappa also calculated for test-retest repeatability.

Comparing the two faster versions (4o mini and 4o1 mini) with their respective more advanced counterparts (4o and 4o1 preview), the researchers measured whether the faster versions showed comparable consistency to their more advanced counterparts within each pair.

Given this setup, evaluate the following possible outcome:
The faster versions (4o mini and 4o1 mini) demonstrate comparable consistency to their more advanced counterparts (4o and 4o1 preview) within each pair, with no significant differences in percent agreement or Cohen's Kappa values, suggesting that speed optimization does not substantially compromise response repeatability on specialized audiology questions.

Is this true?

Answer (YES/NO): NO